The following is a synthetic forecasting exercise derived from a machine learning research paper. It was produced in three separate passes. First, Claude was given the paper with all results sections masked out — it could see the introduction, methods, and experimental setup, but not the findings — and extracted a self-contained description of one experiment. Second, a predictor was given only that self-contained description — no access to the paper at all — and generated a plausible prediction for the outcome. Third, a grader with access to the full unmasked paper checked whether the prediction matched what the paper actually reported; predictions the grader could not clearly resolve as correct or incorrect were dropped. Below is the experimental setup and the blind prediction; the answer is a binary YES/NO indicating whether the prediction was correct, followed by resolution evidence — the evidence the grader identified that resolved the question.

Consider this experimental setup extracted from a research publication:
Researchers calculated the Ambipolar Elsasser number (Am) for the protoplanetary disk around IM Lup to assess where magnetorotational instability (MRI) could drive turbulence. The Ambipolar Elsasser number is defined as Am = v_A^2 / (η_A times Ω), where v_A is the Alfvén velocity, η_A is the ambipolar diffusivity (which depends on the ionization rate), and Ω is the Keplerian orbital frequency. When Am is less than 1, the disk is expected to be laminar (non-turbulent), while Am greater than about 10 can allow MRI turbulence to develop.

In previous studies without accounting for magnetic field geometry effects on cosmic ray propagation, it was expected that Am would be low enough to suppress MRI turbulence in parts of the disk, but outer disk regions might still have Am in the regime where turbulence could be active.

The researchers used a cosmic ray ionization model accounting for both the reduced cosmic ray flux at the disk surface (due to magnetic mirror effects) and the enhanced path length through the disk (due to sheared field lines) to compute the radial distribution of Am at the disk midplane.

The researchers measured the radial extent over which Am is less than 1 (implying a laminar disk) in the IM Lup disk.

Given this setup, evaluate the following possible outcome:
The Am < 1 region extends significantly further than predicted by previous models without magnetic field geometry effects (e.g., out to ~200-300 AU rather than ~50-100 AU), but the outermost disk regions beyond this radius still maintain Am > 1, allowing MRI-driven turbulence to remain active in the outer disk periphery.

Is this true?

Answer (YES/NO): NO